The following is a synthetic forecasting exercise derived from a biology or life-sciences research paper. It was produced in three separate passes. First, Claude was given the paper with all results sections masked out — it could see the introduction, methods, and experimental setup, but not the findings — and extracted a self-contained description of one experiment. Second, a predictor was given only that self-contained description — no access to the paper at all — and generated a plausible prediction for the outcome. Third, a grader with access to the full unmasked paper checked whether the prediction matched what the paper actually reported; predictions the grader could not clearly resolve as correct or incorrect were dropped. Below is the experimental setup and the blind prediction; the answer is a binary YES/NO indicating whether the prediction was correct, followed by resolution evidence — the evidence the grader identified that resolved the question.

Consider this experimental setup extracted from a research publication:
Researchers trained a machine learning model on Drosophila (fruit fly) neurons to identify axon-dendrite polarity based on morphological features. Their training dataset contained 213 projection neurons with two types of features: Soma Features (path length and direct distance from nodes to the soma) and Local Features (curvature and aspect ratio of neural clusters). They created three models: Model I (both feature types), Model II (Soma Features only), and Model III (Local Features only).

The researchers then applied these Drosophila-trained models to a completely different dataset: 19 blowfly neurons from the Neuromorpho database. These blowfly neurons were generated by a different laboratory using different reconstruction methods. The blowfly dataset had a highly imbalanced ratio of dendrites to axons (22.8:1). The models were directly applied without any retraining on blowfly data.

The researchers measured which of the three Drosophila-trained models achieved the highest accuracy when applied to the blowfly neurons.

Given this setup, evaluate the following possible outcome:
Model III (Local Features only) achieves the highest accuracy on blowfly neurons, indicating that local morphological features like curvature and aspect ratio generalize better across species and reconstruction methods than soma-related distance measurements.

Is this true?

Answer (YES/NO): YES